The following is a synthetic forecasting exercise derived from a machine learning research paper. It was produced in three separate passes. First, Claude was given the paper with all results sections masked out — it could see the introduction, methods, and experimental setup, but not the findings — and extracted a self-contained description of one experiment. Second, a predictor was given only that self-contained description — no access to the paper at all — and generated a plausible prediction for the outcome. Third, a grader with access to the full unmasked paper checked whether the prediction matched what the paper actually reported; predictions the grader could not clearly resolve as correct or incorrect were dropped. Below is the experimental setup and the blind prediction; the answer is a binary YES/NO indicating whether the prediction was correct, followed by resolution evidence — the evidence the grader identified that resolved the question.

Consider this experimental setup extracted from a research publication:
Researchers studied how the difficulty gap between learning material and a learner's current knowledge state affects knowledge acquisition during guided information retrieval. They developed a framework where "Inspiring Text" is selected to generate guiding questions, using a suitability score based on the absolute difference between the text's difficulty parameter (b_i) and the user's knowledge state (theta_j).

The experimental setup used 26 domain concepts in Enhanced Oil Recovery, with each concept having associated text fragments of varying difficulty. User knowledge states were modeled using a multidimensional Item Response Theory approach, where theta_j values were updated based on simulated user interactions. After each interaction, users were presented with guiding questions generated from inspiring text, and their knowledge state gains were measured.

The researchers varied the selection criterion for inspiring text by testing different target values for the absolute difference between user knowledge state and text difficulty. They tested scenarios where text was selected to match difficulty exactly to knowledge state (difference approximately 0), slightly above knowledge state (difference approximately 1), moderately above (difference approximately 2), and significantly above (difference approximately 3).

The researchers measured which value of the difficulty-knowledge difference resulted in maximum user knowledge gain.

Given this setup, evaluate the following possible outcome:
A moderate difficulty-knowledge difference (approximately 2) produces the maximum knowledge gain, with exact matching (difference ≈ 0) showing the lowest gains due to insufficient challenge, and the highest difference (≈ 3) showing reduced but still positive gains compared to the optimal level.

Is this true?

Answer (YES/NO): NO